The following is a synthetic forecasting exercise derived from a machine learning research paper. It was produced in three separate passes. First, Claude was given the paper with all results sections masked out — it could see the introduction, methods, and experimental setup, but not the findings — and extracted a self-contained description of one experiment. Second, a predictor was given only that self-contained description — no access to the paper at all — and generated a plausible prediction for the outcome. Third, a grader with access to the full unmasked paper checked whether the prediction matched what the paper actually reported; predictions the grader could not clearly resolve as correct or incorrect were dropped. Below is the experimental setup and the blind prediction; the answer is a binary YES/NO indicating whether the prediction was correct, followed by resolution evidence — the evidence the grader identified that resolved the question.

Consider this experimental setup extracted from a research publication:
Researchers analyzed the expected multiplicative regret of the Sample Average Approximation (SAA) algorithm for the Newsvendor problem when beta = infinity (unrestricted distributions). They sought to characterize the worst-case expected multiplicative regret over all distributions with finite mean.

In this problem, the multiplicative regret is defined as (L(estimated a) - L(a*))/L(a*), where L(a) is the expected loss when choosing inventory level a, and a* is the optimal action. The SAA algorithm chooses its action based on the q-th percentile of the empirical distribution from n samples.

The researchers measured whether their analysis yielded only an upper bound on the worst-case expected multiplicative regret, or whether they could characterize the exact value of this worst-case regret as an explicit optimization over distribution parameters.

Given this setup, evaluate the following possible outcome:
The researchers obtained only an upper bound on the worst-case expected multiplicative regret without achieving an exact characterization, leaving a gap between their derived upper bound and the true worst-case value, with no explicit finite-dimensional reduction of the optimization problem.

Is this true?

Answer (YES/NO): NO